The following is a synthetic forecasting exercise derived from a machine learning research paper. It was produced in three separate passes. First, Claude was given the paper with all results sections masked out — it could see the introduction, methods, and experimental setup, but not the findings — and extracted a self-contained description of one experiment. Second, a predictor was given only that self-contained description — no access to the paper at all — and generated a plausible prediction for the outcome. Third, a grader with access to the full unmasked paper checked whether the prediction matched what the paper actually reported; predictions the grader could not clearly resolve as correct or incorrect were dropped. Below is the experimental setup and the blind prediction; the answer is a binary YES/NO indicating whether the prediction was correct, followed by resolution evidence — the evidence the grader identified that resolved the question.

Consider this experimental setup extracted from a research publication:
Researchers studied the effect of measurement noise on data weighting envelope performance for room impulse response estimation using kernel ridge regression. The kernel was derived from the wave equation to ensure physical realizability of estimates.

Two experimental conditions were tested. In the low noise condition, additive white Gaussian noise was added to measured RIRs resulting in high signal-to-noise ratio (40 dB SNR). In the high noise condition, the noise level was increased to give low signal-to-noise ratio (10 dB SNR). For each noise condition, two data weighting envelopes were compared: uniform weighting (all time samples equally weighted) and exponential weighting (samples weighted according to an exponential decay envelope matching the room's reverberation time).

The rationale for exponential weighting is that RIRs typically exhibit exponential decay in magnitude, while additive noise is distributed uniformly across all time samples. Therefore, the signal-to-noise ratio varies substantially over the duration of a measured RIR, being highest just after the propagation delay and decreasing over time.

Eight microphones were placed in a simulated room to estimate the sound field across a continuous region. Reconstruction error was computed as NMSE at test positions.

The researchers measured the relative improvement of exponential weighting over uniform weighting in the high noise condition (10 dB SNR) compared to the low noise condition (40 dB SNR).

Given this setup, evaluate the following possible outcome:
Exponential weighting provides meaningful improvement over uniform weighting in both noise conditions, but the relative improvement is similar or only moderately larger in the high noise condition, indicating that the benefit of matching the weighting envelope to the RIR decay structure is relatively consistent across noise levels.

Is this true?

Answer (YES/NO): NO